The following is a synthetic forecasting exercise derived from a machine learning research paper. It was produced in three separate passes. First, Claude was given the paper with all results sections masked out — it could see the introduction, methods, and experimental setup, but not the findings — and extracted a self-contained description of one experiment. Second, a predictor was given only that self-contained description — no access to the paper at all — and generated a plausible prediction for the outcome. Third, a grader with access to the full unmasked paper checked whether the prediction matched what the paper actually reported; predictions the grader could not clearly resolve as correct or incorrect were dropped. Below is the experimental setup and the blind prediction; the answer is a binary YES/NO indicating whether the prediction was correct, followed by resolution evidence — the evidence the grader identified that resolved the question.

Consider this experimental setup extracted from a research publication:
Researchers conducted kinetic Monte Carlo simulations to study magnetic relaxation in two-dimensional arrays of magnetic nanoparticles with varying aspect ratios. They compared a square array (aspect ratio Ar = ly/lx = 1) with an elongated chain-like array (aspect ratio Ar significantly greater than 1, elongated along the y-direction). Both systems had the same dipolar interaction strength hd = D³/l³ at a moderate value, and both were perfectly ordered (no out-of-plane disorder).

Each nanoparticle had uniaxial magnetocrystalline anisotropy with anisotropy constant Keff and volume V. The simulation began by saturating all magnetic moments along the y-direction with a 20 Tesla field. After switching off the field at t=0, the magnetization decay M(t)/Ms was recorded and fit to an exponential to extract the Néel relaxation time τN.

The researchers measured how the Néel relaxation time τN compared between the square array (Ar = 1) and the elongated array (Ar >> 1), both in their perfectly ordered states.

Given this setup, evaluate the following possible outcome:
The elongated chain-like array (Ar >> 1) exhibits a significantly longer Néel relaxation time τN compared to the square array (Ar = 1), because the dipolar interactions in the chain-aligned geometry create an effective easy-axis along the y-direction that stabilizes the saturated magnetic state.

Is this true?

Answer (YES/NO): YES